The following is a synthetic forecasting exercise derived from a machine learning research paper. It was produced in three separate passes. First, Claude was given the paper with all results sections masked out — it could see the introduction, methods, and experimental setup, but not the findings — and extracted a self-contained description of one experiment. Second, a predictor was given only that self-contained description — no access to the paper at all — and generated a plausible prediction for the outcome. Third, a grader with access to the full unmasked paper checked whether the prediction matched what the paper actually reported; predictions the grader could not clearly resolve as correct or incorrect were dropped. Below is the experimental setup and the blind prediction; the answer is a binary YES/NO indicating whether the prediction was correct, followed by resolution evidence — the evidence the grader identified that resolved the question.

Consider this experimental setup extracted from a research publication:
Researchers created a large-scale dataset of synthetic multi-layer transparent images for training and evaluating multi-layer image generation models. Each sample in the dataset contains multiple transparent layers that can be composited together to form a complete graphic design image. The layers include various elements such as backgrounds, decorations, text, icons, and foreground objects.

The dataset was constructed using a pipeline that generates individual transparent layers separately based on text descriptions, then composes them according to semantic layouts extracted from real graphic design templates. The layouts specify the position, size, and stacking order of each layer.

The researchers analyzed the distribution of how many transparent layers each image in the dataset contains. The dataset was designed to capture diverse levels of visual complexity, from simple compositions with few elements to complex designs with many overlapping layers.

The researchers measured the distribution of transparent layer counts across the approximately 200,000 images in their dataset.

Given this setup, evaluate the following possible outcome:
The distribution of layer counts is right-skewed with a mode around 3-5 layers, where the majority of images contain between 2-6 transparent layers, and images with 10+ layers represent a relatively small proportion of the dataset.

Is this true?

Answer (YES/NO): NO